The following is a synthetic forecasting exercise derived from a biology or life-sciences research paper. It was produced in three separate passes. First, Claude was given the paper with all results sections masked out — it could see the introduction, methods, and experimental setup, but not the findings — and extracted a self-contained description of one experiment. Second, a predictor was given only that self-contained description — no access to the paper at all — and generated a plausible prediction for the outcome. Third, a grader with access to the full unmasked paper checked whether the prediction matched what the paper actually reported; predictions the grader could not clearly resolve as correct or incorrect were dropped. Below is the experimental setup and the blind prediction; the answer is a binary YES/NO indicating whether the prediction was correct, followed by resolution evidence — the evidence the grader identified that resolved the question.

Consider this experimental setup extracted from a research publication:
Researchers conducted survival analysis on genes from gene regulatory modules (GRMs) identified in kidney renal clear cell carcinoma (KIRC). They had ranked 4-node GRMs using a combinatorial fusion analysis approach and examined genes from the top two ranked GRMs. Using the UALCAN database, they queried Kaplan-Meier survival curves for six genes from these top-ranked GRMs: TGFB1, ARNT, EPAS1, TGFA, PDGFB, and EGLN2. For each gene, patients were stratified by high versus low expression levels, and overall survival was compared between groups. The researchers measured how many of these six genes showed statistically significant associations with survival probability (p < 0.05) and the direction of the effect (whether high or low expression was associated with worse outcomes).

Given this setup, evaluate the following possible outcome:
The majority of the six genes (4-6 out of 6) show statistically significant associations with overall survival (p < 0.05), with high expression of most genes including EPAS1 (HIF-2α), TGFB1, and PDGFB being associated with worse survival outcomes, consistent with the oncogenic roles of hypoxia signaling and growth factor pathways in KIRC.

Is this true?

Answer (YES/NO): NO